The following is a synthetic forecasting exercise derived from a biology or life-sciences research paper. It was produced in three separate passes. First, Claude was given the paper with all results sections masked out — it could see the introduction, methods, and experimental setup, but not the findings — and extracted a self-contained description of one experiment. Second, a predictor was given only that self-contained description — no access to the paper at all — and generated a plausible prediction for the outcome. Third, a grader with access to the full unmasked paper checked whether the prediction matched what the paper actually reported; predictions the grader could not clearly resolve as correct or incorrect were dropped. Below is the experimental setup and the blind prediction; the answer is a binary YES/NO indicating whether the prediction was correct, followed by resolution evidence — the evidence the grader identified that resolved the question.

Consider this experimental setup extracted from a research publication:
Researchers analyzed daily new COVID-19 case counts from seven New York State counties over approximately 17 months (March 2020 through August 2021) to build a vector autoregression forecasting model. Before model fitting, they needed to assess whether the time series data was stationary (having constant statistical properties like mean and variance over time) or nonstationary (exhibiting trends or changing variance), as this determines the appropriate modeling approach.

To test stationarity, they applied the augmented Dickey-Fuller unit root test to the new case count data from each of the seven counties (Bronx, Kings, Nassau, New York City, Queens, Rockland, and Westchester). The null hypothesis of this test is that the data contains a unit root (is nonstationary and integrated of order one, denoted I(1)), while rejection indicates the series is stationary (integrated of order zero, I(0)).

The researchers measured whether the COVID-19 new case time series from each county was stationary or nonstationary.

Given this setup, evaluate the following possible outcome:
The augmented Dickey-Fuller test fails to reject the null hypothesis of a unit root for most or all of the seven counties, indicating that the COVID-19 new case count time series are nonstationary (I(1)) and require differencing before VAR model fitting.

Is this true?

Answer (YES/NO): NO